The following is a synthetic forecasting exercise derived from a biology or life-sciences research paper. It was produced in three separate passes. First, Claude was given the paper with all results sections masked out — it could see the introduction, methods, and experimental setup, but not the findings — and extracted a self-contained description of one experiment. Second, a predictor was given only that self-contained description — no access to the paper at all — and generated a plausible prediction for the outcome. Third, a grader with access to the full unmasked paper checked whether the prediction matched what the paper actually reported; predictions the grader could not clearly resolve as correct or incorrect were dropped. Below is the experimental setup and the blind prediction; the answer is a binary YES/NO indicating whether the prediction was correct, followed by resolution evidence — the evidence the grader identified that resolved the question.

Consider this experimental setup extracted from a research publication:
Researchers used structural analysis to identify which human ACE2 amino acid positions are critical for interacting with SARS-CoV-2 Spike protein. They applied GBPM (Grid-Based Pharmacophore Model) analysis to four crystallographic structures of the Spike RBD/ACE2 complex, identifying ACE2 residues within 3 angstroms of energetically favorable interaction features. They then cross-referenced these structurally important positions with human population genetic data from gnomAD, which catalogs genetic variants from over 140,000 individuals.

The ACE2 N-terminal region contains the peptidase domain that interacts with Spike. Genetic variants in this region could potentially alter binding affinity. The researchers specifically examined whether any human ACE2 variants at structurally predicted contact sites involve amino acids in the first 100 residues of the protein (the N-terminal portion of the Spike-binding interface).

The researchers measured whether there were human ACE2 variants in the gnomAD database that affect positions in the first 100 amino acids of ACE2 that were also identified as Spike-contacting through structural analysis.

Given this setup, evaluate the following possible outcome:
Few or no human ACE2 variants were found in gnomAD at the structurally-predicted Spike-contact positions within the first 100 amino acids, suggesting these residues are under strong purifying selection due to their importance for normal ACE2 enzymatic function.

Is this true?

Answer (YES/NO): NO